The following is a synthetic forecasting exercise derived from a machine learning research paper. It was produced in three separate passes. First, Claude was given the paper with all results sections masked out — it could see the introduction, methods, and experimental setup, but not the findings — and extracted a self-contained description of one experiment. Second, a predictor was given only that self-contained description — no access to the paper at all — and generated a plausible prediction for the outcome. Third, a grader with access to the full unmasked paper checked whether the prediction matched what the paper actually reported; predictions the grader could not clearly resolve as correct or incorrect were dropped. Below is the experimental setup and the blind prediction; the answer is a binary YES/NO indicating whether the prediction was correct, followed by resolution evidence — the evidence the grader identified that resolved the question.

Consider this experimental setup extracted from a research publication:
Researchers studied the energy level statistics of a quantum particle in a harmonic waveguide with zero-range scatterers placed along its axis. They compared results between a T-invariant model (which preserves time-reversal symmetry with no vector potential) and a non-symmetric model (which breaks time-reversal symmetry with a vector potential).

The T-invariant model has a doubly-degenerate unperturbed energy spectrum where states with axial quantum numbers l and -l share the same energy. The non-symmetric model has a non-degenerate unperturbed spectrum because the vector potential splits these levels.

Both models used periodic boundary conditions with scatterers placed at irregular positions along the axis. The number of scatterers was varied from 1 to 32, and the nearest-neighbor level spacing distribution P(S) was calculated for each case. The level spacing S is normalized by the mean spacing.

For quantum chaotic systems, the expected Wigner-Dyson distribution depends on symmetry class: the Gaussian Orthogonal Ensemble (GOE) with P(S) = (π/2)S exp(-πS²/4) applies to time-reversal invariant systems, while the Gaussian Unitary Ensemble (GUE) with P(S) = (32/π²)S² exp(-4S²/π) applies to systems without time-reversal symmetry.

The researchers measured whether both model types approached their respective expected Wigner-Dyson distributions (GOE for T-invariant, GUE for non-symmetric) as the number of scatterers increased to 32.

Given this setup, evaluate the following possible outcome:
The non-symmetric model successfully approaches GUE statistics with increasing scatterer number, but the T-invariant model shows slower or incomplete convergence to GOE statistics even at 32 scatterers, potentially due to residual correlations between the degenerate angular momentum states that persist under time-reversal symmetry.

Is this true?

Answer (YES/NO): YES